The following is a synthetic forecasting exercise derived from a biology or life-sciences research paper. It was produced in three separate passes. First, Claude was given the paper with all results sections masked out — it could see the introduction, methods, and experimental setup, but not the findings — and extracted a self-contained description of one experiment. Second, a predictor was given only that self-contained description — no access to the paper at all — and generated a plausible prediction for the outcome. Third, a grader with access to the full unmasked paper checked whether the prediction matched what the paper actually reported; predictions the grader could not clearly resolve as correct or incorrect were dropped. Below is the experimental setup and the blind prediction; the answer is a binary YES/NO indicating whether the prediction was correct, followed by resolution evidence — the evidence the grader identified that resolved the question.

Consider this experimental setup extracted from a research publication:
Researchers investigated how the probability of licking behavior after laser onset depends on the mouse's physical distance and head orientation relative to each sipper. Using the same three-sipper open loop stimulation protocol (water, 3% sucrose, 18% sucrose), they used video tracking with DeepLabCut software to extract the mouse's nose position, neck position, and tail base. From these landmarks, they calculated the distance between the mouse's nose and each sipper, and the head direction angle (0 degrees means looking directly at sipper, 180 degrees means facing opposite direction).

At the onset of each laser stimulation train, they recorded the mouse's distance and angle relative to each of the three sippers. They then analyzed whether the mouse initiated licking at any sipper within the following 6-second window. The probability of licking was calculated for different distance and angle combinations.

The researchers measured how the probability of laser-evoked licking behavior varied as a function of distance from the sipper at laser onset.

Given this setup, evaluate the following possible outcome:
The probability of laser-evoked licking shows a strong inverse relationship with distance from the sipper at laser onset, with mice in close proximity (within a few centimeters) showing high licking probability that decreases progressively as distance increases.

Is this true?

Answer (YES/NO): YES